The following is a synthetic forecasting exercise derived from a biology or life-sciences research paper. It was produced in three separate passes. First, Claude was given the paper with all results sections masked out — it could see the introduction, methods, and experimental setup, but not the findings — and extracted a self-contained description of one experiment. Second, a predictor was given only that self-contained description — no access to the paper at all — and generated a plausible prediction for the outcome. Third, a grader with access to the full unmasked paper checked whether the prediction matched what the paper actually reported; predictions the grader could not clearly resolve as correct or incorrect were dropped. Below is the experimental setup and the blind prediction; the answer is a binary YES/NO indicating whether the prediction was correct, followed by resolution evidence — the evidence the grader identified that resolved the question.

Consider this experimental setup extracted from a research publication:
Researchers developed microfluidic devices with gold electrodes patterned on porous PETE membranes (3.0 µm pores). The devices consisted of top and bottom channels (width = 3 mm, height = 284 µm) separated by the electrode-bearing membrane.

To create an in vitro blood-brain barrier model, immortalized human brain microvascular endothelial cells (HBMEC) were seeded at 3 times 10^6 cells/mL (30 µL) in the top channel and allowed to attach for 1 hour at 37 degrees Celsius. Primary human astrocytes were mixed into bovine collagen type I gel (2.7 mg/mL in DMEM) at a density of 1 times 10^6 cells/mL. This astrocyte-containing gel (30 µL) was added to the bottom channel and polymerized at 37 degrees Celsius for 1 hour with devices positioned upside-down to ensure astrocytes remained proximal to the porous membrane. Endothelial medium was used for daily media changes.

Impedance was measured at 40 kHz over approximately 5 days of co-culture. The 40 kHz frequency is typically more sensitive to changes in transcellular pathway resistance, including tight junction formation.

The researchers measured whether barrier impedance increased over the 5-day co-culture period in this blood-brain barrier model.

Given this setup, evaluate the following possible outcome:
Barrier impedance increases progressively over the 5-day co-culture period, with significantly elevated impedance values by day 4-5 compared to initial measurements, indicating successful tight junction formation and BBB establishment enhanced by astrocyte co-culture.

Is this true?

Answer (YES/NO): NO